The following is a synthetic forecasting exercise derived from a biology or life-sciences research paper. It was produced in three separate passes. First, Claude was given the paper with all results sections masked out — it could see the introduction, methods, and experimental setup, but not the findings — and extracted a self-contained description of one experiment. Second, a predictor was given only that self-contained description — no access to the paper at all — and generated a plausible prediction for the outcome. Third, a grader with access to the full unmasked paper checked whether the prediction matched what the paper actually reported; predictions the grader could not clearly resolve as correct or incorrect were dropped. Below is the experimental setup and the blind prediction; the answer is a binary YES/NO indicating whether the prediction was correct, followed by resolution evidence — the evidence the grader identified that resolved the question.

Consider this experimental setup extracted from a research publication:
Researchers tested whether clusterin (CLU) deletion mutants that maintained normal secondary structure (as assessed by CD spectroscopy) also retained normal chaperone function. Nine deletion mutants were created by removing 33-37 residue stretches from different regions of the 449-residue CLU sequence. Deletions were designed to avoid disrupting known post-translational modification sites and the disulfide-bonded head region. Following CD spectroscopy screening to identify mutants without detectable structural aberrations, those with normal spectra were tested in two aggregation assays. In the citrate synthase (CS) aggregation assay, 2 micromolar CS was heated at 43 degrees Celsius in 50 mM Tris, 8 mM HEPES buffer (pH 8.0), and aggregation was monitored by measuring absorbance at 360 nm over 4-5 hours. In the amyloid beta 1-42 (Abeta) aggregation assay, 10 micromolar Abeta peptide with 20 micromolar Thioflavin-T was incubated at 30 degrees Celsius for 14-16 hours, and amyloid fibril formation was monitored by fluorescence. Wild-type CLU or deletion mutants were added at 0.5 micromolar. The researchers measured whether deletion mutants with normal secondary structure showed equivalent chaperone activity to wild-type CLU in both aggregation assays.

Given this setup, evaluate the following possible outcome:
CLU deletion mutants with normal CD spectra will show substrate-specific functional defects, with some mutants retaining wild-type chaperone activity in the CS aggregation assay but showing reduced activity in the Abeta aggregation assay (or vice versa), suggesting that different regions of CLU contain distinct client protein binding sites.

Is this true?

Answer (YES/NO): NO